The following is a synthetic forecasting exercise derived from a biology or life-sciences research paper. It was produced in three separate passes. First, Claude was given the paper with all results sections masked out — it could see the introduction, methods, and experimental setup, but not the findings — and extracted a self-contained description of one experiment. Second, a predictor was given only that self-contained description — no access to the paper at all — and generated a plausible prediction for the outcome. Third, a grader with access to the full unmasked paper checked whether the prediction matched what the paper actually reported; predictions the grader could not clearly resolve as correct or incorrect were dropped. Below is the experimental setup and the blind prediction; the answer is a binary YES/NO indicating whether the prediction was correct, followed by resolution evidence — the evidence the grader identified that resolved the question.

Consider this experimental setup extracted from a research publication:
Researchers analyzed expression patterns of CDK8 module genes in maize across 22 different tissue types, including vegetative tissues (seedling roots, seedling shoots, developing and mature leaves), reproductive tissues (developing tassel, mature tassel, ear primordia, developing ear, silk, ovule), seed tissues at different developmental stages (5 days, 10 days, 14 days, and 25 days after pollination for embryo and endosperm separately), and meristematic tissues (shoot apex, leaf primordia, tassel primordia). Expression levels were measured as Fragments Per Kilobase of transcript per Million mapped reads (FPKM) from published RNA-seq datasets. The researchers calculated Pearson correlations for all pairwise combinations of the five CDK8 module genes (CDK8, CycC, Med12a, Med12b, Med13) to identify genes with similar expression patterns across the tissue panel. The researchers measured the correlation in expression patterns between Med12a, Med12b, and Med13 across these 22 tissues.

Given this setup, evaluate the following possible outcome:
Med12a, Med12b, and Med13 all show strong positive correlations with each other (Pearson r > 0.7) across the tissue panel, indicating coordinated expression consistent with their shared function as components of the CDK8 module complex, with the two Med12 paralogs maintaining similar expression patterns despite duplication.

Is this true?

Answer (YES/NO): NO